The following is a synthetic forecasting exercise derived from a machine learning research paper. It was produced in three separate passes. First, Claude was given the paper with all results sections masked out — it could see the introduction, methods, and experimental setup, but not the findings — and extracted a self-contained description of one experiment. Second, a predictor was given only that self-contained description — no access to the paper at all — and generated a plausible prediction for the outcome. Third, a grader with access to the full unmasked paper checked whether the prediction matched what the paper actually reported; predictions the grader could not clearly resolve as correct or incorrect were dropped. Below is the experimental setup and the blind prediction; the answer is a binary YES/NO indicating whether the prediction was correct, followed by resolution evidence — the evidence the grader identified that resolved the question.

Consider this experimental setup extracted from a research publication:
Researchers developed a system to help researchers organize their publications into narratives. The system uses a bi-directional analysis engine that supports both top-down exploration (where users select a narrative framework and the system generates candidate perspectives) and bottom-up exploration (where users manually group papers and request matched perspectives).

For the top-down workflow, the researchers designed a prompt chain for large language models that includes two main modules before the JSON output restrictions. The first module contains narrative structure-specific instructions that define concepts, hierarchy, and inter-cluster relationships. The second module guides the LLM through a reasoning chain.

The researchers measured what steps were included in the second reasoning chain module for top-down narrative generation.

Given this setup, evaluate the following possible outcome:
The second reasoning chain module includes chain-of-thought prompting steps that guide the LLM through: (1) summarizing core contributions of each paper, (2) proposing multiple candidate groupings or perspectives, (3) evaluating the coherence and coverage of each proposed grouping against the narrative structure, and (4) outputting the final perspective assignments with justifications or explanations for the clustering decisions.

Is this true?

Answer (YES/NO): NO